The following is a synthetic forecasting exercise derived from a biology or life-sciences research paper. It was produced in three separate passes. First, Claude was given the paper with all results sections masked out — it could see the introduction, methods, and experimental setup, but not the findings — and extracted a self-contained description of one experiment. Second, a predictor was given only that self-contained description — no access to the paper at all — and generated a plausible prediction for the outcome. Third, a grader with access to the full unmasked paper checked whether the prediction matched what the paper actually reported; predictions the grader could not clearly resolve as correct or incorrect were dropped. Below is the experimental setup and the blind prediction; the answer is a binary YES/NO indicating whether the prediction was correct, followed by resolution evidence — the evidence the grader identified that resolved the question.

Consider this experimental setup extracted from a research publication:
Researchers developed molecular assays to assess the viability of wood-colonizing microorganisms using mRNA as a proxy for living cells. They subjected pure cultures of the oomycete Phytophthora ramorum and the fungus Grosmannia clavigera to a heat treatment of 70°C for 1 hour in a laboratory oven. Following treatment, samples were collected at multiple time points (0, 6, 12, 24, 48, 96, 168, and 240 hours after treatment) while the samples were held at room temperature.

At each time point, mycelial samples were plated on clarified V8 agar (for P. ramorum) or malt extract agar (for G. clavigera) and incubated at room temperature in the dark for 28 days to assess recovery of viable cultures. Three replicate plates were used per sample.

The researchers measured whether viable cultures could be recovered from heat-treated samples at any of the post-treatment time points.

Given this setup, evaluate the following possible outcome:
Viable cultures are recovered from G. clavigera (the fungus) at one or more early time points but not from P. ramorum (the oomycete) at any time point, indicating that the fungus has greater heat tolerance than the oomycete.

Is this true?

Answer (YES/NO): NO